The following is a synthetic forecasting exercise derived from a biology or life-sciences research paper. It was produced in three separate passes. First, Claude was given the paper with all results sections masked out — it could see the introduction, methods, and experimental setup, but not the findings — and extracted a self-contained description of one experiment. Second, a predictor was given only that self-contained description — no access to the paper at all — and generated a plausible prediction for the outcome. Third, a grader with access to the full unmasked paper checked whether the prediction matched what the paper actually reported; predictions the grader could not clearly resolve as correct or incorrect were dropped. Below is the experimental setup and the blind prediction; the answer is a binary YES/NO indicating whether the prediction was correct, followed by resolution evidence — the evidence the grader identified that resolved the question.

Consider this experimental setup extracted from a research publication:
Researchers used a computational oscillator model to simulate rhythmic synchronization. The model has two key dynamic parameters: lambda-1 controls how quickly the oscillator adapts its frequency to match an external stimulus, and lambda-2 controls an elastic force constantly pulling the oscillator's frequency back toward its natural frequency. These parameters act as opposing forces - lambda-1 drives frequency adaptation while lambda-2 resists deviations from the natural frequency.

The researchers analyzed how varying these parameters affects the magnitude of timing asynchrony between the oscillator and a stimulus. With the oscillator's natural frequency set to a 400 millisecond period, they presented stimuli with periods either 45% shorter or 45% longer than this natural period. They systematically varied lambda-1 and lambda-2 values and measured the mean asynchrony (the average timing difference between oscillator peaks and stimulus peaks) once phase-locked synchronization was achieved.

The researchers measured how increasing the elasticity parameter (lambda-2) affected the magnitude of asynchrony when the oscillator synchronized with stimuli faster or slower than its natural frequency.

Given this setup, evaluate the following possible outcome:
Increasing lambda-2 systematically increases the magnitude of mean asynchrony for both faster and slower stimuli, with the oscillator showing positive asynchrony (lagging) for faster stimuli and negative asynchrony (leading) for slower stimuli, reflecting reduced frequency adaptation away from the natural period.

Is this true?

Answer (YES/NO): YES